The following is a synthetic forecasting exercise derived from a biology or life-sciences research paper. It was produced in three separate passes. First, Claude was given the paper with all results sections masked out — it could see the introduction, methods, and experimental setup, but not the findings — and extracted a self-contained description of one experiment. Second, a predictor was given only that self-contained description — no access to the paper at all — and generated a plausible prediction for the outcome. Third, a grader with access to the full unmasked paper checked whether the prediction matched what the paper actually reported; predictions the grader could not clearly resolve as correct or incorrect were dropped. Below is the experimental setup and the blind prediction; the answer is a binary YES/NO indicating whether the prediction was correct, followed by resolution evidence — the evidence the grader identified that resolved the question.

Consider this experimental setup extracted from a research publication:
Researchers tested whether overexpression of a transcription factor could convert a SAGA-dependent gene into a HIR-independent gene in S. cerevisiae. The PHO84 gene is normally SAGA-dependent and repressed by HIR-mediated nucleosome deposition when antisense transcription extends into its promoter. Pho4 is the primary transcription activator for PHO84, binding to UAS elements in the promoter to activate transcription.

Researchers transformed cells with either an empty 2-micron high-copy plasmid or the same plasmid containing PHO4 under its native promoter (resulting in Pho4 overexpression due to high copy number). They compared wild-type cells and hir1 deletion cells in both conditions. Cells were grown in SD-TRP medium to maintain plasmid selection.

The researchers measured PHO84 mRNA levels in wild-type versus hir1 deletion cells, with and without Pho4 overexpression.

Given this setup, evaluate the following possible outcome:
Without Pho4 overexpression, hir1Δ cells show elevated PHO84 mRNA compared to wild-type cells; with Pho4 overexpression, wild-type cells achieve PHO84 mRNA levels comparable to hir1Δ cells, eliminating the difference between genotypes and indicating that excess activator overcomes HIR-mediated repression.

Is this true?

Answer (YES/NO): YES